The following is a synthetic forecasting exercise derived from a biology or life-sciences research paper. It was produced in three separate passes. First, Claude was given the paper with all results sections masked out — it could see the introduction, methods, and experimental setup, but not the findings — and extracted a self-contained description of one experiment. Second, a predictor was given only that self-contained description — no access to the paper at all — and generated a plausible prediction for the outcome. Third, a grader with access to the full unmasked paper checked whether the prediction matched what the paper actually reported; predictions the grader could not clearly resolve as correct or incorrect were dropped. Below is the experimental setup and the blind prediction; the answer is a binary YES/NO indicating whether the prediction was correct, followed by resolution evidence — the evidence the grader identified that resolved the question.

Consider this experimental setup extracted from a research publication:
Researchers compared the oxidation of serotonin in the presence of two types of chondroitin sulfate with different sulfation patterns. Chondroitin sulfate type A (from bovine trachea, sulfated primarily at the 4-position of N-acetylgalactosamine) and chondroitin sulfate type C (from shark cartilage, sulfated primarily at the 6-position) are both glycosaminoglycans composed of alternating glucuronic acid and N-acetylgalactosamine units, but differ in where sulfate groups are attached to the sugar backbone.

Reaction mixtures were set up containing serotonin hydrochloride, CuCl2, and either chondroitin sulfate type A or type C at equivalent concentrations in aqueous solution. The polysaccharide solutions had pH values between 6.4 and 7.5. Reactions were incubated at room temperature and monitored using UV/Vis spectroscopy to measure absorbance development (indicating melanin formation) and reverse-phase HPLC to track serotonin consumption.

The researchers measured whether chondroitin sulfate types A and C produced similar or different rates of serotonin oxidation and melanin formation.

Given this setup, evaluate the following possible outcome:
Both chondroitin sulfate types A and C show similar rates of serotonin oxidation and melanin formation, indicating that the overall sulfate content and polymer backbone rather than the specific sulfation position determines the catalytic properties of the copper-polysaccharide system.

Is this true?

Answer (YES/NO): YES